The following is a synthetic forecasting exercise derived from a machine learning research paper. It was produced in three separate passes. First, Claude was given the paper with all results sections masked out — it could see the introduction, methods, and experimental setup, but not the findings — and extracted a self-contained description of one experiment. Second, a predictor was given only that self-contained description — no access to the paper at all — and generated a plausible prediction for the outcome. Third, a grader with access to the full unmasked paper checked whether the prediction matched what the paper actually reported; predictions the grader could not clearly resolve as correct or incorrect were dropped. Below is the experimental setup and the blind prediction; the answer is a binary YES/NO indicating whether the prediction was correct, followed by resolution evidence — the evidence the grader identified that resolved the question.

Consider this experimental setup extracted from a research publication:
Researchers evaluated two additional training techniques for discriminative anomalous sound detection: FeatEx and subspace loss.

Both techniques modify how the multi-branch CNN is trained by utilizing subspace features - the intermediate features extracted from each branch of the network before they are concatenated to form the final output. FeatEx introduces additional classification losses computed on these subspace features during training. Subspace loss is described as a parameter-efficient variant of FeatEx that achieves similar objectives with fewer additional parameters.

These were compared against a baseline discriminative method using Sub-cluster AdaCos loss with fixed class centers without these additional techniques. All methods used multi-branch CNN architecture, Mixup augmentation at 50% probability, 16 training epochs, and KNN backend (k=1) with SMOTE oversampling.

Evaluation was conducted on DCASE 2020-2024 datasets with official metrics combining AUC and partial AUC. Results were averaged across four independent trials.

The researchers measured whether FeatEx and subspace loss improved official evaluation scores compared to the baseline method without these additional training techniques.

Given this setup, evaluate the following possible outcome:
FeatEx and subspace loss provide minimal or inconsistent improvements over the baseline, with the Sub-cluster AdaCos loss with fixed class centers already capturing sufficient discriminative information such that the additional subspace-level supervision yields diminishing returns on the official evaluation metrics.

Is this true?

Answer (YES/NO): NO